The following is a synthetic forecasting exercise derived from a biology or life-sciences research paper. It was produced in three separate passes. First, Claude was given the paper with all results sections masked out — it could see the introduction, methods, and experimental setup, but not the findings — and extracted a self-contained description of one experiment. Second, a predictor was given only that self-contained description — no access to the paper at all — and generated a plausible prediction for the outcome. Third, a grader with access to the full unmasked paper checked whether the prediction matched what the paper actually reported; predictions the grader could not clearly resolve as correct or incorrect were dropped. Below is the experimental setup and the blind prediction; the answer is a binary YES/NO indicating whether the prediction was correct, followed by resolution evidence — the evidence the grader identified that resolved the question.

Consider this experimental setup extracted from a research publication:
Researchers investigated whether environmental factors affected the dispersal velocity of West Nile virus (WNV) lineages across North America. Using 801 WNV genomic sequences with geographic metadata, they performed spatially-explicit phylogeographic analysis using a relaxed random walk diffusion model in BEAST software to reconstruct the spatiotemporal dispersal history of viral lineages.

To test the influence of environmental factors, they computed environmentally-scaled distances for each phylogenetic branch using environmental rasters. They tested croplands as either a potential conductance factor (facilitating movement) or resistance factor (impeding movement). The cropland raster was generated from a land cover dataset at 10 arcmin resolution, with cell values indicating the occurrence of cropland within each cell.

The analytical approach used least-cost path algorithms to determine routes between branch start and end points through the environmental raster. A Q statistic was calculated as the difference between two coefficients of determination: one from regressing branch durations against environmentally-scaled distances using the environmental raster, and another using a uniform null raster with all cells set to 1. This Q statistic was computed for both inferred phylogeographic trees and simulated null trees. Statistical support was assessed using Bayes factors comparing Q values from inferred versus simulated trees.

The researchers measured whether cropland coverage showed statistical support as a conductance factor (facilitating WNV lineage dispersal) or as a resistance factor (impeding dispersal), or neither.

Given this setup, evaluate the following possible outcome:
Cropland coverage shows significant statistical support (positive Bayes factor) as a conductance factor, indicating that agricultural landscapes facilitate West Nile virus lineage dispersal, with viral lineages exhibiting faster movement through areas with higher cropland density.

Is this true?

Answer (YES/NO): NO